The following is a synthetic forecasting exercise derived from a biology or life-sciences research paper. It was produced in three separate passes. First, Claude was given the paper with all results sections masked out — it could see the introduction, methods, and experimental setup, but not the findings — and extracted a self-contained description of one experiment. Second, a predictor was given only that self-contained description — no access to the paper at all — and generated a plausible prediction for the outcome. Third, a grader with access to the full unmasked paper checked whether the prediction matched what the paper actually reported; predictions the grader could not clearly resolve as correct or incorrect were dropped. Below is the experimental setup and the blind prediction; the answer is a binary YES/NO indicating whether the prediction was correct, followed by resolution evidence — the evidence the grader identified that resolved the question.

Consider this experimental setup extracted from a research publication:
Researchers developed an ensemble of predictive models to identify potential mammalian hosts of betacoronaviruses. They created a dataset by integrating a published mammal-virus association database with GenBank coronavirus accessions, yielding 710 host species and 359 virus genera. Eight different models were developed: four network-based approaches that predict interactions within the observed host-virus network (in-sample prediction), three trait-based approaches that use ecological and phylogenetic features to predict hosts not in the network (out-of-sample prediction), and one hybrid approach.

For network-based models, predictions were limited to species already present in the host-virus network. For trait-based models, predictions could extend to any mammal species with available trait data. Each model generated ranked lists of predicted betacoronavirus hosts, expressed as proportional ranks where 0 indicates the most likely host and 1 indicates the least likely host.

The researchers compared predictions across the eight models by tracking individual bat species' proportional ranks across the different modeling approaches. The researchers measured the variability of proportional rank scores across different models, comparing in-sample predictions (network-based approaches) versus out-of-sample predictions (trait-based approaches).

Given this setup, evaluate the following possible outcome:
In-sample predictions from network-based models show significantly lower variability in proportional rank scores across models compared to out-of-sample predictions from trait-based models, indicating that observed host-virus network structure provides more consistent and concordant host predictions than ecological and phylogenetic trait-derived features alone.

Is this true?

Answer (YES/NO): NO